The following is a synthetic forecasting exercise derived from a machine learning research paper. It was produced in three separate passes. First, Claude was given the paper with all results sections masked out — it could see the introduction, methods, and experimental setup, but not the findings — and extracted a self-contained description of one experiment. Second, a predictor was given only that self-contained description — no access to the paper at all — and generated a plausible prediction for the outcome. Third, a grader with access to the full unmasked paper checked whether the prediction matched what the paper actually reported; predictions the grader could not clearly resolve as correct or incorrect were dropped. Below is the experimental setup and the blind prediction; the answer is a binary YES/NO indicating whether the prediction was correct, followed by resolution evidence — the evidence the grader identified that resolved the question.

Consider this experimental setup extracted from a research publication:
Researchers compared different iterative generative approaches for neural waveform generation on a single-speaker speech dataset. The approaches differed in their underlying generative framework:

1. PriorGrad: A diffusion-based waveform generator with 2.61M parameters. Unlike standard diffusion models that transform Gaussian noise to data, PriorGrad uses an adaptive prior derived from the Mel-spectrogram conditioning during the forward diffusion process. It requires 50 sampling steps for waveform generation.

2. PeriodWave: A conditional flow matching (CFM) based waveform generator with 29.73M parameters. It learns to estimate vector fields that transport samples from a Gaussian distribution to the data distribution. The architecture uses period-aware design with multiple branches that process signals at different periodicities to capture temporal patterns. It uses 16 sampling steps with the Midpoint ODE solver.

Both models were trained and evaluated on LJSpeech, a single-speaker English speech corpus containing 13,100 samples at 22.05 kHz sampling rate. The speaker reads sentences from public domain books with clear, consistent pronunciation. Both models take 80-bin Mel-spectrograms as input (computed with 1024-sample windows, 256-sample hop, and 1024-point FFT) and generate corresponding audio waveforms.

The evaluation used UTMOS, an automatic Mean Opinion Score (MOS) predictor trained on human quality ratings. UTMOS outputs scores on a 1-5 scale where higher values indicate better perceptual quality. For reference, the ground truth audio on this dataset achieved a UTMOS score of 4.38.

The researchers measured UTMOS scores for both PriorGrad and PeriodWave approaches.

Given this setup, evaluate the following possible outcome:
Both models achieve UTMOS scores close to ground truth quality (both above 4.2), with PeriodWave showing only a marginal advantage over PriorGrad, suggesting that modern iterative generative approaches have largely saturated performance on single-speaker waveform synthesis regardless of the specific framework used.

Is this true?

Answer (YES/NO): NO